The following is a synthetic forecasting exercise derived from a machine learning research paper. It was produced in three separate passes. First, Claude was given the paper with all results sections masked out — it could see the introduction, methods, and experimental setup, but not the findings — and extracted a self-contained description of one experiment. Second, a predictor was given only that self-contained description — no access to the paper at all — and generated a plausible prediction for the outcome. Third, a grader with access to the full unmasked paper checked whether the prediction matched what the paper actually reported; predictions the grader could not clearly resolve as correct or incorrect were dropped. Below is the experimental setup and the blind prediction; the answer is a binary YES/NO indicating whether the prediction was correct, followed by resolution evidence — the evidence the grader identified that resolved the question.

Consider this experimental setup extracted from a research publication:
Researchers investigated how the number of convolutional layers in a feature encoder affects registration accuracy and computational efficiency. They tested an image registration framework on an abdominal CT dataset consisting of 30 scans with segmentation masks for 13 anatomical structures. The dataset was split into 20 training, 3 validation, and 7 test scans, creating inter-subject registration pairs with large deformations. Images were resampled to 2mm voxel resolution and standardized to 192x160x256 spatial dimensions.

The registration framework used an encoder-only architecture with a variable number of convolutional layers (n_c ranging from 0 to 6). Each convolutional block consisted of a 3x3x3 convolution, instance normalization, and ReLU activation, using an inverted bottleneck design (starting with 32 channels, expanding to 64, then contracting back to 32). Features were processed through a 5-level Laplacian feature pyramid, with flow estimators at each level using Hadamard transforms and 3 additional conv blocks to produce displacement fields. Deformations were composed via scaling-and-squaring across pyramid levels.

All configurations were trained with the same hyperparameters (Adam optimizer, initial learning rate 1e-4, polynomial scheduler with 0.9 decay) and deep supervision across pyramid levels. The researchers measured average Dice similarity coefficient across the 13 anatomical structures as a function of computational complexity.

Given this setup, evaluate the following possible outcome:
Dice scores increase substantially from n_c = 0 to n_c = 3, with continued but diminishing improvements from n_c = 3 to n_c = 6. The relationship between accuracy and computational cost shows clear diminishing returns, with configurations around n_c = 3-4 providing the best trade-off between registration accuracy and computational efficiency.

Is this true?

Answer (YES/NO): YES